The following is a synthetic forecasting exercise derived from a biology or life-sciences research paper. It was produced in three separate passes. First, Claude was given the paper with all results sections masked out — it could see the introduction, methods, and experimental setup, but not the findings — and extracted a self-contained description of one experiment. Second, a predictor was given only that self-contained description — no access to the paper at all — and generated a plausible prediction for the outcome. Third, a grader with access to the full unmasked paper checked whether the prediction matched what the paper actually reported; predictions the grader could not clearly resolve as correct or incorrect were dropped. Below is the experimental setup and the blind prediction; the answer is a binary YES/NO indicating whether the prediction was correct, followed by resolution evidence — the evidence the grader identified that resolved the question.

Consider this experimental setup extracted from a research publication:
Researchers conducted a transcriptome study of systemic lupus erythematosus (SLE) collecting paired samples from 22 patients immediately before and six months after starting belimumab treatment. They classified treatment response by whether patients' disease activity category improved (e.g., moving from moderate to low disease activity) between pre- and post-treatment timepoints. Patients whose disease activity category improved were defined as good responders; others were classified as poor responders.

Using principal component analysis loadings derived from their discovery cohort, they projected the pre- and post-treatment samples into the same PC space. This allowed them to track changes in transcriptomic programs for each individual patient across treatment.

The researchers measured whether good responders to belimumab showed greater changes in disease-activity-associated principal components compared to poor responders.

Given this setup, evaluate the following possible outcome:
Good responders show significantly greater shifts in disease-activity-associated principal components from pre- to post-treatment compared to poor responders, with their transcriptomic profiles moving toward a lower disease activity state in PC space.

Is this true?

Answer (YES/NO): YES